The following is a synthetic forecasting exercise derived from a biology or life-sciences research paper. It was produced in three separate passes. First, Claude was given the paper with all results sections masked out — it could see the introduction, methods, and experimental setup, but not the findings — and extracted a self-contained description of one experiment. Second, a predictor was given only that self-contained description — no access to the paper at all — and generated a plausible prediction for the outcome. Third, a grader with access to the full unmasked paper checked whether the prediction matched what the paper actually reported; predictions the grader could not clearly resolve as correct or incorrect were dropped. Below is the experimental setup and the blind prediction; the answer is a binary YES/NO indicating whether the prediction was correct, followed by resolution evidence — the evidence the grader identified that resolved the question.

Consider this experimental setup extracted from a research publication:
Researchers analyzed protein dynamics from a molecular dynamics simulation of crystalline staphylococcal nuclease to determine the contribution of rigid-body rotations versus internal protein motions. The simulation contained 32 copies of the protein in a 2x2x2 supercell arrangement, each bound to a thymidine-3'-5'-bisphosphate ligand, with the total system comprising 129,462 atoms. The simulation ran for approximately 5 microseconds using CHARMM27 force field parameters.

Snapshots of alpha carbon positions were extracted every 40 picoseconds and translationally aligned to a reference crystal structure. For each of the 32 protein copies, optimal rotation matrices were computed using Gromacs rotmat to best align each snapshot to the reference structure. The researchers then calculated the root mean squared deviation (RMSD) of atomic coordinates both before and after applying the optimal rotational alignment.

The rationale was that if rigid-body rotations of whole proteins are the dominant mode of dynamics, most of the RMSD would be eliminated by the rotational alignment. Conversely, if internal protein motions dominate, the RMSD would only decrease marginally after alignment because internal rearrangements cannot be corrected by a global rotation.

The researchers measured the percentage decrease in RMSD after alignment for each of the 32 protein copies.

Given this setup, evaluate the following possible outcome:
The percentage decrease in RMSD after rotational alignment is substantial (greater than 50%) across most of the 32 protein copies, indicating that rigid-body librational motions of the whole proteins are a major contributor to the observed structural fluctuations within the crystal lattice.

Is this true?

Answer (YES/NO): NO